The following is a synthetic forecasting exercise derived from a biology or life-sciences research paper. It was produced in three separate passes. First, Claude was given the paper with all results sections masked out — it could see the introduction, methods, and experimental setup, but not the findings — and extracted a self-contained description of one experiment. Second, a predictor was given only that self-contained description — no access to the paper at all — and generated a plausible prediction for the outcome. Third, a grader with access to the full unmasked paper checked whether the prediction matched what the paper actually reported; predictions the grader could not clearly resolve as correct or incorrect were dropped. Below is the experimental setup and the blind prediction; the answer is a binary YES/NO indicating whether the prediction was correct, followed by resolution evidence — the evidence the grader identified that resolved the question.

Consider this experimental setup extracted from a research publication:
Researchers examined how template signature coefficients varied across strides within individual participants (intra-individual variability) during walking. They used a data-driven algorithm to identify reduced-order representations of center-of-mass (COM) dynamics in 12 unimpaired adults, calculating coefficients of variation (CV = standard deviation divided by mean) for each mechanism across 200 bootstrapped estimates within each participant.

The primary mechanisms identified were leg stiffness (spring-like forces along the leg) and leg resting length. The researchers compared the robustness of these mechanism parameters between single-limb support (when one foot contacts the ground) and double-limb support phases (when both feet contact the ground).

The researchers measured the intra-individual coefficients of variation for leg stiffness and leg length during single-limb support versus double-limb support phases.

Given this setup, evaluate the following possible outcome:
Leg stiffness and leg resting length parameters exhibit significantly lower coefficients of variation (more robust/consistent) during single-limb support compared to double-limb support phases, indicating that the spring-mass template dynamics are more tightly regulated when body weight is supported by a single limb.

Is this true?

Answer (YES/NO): YES